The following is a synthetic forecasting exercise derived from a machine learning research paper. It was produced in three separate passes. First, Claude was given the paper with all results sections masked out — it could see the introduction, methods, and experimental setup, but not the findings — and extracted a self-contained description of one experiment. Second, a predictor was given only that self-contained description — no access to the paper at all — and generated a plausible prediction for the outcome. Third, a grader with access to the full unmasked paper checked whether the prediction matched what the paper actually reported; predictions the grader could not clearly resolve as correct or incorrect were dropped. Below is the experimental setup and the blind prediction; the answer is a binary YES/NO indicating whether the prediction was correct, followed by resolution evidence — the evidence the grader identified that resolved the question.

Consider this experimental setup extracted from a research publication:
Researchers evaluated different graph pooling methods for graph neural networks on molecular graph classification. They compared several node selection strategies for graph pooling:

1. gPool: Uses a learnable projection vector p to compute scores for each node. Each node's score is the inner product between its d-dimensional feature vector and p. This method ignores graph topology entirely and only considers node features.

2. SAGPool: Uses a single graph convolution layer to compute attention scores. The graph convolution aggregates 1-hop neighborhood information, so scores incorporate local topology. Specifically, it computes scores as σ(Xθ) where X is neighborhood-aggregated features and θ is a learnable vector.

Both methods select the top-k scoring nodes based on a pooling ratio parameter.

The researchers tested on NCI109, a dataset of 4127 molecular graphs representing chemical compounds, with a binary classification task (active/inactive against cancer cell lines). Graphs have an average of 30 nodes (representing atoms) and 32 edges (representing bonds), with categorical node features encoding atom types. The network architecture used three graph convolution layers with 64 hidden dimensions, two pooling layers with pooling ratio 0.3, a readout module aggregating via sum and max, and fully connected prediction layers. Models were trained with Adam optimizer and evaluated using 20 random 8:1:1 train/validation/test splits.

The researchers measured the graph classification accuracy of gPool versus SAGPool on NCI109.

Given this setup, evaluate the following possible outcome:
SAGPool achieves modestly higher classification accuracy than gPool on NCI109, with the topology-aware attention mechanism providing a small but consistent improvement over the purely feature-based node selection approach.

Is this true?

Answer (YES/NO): NO